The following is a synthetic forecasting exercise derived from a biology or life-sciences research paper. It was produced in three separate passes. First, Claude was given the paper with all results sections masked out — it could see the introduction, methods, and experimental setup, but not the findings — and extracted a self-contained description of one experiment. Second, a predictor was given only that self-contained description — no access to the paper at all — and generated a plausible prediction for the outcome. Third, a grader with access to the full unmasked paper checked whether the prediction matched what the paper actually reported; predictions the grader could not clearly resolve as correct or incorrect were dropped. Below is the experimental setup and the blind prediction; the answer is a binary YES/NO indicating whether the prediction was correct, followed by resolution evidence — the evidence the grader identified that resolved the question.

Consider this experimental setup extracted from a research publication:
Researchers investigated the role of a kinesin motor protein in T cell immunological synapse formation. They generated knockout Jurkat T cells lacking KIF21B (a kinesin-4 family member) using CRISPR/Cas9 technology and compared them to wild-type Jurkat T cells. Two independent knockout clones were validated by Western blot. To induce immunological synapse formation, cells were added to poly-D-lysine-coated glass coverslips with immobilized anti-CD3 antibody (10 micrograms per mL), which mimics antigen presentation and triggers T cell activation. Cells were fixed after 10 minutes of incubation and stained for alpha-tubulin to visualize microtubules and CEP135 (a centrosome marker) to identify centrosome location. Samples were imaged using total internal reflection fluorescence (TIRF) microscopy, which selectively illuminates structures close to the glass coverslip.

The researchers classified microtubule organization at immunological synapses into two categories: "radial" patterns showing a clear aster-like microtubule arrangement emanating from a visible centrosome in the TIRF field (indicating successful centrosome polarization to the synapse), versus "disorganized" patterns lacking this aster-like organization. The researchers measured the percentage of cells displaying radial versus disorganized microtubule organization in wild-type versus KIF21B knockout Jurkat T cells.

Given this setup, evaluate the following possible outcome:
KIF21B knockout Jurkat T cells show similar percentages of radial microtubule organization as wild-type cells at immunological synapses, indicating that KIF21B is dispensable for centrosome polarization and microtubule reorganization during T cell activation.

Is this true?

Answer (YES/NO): NO